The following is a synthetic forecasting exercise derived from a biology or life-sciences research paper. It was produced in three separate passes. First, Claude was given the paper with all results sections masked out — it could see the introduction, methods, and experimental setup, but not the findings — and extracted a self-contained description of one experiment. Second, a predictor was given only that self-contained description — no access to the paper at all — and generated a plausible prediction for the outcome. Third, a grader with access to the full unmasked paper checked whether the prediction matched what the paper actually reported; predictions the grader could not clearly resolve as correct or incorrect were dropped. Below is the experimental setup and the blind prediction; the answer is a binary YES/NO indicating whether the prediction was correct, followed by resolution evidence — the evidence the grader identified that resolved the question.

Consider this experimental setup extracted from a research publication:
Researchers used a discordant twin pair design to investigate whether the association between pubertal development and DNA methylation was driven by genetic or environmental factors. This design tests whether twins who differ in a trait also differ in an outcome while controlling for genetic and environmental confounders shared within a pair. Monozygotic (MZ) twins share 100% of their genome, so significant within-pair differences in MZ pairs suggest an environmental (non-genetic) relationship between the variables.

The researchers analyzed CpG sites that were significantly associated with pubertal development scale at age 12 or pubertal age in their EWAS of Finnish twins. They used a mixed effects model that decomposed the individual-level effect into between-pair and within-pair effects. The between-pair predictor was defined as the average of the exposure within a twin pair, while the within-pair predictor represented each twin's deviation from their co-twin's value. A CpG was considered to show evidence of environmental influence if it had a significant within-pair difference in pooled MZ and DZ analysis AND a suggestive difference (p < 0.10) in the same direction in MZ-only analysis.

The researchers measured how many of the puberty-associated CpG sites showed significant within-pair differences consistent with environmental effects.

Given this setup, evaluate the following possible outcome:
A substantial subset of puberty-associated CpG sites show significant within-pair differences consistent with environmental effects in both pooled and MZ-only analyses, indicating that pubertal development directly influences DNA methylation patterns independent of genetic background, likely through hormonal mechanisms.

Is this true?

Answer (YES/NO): NO